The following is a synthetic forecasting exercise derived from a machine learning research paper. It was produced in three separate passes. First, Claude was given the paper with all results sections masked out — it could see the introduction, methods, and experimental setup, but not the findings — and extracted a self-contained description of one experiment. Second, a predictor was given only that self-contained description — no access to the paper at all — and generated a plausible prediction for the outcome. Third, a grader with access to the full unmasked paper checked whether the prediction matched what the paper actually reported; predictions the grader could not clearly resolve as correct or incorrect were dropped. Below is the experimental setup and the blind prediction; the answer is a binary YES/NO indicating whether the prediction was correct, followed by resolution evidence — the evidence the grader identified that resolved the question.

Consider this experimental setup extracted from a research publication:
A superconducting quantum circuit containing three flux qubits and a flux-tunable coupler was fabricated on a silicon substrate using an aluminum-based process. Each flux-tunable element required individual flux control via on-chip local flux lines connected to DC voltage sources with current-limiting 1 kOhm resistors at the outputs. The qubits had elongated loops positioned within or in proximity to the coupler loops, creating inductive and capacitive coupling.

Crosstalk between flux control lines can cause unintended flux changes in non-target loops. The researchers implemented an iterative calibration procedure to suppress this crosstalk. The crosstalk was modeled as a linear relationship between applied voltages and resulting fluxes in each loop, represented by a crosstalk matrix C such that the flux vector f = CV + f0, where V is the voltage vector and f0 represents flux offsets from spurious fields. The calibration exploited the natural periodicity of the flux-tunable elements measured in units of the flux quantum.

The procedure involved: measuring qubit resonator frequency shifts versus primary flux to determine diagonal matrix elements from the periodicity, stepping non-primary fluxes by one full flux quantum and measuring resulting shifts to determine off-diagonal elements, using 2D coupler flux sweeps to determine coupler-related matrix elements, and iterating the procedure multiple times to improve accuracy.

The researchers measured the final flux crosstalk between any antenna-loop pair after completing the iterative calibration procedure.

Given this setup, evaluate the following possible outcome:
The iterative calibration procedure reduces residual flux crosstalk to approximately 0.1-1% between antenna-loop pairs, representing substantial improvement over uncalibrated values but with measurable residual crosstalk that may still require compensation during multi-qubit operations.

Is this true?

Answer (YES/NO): NO